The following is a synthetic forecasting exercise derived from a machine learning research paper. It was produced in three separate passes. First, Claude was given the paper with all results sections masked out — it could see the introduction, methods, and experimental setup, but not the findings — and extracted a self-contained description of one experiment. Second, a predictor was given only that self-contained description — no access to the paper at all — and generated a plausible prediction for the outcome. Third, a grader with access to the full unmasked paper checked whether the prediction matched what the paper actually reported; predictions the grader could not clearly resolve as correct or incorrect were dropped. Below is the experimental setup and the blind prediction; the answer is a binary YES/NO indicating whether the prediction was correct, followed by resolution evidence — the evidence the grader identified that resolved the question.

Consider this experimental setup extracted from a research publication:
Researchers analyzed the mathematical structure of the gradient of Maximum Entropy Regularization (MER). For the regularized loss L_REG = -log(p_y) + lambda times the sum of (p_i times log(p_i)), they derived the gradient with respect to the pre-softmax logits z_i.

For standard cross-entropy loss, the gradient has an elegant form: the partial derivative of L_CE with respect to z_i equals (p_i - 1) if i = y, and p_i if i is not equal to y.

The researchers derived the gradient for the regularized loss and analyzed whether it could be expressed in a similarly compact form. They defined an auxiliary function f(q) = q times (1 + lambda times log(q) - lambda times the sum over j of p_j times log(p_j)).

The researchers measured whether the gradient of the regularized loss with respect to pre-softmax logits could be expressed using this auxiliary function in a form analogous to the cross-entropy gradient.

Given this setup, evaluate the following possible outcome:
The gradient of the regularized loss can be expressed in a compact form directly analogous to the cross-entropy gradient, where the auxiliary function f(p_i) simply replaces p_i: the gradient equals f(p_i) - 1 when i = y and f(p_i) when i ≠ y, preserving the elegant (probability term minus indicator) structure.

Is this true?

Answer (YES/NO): YES